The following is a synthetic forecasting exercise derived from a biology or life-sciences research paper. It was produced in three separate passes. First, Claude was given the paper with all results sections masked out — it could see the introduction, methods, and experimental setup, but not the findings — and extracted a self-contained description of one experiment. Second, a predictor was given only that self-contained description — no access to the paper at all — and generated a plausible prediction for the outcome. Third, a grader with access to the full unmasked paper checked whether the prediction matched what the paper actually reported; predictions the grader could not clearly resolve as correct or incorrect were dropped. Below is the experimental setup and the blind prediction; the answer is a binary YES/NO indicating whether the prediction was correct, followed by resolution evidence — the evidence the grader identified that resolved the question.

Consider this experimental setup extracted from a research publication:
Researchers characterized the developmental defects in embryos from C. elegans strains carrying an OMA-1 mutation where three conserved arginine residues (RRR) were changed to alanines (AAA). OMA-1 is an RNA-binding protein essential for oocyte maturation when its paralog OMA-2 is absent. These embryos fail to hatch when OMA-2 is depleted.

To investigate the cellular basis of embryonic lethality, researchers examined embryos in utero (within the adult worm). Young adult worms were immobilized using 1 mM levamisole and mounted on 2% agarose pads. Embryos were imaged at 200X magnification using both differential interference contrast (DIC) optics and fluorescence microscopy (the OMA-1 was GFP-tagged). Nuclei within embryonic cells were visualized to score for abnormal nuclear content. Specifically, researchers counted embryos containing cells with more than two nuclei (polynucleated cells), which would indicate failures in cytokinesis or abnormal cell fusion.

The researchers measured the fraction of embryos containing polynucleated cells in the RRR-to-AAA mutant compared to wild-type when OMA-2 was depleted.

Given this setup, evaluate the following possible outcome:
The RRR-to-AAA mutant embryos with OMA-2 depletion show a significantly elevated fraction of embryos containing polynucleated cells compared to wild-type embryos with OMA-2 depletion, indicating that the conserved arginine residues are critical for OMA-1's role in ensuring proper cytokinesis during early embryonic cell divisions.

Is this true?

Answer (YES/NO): YES